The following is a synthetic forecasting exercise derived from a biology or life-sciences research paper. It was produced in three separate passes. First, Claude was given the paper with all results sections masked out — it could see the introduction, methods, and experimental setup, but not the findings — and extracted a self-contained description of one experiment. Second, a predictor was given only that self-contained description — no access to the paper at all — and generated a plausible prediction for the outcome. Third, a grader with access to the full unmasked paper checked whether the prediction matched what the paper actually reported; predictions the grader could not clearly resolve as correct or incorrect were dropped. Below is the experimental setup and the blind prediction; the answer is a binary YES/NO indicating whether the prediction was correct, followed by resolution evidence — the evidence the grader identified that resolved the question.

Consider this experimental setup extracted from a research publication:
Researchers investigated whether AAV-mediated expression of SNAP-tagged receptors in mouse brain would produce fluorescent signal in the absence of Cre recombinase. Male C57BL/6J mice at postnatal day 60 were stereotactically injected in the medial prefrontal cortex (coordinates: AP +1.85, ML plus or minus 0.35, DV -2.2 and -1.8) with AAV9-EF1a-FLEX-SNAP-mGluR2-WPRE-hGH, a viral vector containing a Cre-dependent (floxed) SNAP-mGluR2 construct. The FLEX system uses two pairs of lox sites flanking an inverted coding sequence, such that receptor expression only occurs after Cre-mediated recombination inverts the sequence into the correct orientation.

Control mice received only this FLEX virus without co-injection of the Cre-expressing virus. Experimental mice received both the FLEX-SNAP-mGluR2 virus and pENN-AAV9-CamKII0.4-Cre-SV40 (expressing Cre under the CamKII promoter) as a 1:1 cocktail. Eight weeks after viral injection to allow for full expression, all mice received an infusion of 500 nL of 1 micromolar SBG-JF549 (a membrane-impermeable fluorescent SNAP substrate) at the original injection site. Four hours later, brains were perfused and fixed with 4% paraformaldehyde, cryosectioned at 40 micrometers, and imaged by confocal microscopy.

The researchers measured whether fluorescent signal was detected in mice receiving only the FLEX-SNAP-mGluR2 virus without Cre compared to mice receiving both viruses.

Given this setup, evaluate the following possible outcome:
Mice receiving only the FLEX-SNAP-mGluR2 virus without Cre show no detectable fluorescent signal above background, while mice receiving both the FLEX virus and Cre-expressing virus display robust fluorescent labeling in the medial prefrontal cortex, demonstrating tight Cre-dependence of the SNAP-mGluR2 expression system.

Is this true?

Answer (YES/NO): YES